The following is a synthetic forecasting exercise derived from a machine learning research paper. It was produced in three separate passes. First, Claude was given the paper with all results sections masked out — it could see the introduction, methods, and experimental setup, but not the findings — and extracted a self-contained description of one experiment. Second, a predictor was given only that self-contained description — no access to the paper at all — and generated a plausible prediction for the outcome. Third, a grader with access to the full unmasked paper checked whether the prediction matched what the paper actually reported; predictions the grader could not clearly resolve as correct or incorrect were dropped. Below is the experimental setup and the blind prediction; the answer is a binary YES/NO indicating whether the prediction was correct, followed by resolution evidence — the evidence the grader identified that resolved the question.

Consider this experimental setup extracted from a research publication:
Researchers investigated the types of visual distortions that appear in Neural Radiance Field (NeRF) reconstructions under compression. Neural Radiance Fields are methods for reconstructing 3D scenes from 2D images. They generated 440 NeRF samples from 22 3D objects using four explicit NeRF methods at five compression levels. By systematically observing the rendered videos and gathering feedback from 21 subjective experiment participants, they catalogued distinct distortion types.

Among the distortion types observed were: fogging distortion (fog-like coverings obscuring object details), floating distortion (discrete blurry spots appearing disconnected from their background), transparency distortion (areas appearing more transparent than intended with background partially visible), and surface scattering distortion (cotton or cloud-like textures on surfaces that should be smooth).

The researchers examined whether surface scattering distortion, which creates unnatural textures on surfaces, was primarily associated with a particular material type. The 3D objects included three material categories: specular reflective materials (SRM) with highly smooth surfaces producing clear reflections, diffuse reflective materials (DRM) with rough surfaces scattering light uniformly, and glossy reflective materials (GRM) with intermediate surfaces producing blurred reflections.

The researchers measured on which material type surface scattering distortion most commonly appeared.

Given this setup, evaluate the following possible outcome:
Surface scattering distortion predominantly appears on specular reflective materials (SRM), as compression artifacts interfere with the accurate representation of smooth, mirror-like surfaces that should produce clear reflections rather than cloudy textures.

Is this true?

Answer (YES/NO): YES